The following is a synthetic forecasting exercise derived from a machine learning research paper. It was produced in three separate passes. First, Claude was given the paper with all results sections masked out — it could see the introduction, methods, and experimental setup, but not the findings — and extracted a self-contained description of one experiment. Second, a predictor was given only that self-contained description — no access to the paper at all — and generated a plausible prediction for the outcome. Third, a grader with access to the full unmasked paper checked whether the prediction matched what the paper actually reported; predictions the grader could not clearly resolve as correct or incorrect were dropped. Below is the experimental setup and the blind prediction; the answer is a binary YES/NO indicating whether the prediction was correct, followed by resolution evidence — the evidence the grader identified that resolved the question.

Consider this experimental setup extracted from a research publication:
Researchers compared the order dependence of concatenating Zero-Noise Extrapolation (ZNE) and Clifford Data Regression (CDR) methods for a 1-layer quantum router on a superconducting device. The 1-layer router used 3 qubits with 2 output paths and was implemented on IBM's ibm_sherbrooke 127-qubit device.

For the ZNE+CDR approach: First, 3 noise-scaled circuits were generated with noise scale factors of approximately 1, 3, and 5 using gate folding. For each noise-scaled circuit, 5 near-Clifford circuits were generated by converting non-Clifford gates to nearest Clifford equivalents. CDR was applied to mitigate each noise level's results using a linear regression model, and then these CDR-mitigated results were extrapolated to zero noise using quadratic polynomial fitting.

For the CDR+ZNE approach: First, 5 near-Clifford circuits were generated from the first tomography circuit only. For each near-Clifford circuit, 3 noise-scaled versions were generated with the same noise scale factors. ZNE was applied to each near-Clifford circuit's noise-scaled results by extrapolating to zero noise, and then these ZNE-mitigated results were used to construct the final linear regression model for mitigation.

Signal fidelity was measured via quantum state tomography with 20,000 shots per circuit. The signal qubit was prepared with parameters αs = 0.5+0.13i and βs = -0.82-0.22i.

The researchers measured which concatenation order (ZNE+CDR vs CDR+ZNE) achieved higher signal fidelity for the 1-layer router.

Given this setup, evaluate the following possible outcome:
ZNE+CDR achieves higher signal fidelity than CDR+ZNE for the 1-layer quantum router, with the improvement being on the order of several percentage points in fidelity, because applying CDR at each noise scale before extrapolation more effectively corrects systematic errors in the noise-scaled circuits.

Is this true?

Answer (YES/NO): NO